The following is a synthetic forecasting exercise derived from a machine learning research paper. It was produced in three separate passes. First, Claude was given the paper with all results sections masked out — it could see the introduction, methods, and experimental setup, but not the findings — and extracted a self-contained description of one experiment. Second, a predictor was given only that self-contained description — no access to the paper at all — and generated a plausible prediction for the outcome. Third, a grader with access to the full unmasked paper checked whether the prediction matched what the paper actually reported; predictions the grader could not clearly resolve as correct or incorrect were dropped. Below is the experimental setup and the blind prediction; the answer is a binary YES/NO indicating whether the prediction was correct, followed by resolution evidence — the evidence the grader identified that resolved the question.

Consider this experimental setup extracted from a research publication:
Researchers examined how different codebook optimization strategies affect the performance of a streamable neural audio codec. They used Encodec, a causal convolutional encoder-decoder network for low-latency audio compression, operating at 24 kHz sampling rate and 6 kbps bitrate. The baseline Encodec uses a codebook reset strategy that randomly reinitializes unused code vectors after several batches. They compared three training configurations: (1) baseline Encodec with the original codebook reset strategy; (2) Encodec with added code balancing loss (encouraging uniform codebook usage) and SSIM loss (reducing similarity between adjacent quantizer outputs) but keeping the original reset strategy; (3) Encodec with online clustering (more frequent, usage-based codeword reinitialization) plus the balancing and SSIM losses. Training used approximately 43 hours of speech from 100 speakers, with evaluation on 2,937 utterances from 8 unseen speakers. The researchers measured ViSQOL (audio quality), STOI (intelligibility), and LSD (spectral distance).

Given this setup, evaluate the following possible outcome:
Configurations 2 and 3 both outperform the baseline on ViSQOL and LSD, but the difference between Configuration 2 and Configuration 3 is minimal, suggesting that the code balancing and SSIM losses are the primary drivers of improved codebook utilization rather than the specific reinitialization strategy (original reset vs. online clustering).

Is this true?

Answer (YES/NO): NO